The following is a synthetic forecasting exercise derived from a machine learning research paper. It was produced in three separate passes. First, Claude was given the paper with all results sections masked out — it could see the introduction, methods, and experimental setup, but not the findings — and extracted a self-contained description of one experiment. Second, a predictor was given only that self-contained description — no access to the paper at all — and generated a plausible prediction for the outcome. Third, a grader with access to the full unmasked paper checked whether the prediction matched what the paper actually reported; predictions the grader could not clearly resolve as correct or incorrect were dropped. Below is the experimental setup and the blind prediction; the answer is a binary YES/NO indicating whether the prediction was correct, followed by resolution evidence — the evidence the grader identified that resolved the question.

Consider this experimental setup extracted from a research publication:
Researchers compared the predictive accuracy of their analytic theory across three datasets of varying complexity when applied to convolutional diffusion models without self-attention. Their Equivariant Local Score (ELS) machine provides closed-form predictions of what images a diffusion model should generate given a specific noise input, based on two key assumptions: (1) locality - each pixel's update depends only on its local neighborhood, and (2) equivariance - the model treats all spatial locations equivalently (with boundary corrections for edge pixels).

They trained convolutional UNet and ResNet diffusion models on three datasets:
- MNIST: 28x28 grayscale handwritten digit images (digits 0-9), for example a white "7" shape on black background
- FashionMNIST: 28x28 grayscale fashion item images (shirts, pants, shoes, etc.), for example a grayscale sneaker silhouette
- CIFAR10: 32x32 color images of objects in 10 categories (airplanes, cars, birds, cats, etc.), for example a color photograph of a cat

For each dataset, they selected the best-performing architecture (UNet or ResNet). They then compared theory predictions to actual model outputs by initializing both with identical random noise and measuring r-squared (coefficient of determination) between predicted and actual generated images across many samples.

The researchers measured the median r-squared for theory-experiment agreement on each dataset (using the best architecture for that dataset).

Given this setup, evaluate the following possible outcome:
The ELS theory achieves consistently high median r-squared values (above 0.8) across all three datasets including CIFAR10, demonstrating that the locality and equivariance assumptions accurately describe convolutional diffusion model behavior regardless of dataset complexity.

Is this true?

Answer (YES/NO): YES